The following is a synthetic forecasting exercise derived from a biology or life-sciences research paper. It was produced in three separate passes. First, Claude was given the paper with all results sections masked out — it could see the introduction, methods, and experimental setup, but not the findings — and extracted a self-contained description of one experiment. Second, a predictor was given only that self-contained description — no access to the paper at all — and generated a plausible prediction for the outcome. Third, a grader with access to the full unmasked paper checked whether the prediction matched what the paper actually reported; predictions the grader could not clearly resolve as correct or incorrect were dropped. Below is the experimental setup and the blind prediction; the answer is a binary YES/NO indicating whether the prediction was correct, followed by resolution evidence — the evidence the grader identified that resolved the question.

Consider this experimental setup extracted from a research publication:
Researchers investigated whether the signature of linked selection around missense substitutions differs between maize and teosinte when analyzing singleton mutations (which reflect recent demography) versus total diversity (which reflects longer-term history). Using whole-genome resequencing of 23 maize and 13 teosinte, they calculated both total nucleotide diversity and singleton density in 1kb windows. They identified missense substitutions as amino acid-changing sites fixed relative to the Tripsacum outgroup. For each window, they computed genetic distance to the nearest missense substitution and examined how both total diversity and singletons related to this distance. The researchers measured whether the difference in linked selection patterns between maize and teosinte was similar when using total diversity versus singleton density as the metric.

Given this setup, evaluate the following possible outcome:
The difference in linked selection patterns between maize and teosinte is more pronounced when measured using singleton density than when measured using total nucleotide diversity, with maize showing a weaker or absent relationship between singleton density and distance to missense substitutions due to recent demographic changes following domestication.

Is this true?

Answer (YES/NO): NO